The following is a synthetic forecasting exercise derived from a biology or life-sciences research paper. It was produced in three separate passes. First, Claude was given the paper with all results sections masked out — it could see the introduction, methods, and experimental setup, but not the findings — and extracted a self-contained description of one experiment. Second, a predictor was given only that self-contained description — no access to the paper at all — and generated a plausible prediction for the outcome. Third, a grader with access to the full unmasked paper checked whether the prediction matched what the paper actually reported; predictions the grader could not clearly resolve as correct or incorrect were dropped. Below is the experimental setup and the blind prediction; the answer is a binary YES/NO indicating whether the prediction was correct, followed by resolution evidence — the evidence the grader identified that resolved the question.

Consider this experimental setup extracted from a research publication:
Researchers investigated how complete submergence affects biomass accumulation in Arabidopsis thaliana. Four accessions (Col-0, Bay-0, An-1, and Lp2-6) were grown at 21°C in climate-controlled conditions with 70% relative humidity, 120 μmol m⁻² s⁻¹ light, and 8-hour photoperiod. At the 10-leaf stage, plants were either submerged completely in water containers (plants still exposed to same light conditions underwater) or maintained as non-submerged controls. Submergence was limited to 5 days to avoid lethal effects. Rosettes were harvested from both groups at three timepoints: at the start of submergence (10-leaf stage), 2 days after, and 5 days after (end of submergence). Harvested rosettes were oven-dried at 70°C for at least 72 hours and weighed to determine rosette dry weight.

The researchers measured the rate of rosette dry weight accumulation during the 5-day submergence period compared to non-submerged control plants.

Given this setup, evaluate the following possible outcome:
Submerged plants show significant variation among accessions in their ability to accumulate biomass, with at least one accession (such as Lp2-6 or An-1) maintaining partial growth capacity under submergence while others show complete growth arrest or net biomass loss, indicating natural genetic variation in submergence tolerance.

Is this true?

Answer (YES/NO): NO